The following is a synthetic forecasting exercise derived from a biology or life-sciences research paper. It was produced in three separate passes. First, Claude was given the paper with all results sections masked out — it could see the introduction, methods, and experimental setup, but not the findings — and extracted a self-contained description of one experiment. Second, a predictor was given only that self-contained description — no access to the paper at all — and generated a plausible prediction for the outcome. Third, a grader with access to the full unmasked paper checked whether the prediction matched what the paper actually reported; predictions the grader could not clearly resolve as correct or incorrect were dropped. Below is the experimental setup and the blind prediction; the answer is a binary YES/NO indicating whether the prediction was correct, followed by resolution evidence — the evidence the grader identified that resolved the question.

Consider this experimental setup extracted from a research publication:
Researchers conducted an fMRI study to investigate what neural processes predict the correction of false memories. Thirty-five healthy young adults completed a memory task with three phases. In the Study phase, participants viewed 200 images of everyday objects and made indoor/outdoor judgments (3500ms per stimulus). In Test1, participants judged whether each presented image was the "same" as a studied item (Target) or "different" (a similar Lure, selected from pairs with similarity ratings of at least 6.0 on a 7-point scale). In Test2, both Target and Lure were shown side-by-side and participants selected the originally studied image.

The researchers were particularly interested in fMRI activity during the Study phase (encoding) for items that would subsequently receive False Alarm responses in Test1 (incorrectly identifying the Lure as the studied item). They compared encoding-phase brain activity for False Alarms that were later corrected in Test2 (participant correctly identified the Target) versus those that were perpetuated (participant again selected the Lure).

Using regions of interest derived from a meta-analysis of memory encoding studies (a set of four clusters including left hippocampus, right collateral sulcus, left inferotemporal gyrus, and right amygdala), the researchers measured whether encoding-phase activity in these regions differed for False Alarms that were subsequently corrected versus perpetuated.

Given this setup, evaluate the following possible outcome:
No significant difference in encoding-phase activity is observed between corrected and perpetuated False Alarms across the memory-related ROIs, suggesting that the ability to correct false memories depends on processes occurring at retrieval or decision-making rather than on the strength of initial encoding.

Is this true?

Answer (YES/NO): YES